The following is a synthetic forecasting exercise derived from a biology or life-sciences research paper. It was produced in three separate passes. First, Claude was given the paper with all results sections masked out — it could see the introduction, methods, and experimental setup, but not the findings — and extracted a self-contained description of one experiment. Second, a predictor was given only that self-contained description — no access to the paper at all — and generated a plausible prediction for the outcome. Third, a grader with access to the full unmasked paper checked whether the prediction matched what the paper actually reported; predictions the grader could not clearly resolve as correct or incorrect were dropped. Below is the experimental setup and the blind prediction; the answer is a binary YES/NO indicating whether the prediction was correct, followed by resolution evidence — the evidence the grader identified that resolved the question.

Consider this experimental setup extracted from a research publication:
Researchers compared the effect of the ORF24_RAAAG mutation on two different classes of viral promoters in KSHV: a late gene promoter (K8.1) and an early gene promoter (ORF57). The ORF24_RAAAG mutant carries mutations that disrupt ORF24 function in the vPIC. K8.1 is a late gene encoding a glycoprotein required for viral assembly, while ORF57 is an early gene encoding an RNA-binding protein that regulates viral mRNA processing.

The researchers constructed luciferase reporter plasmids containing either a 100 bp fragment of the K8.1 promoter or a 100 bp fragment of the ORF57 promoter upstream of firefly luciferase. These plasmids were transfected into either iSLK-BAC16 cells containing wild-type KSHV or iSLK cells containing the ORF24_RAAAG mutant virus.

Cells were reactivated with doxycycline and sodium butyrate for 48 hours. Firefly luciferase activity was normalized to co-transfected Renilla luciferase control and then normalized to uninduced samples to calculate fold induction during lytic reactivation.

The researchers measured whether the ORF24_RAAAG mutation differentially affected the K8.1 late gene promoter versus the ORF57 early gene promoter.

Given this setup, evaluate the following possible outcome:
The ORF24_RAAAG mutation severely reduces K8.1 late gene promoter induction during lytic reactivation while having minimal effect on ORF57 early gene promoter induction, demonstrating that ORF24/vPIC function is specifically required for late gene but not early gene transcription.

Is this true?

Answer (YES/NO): YES